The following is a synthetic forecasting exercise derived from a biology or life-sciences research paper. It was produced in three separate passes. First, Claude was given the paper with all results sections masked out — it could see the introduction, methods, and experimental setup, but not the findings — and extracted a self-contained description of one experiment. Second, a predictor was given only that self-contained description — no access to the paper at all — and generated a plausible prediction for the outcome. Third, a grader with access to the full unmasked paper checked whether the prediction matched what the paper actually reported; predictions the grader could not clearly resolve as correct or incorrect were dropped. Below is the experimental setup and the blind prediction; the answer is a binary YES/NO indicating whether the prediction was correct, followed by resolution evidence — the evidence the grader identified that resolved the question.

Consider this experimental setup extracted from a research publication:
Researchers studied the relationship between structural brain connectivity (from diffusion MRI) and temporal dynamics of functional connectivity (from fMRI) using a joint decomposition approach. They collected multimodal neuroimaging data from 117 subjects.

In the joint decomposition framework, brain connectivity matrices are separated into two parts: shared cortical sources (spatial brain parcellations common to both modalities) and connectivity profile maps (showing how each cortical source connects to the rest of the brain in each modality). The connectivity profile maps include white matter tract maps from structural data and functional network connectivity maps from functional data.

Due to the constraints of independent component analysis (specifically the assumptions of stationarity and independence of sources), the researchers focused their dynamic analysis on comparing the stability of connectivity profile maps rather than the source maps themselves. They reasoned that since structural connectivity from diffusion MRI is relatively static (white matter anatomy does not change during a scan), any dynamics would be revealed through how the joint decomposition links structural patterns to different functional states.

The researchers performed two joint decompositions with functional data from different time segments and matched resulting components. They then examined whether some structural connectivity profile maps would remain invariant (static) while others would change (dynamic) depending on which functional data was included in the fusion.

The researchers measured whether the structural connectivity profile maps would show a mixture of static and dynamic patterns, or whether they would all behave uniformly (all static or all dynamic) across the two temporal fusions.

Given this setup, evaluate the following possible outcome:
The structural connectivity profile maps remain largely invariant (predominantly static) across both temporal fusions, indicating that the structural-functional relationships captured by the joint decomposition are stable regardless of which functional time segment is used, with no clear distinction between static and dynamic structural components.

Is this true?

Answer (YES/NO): NO